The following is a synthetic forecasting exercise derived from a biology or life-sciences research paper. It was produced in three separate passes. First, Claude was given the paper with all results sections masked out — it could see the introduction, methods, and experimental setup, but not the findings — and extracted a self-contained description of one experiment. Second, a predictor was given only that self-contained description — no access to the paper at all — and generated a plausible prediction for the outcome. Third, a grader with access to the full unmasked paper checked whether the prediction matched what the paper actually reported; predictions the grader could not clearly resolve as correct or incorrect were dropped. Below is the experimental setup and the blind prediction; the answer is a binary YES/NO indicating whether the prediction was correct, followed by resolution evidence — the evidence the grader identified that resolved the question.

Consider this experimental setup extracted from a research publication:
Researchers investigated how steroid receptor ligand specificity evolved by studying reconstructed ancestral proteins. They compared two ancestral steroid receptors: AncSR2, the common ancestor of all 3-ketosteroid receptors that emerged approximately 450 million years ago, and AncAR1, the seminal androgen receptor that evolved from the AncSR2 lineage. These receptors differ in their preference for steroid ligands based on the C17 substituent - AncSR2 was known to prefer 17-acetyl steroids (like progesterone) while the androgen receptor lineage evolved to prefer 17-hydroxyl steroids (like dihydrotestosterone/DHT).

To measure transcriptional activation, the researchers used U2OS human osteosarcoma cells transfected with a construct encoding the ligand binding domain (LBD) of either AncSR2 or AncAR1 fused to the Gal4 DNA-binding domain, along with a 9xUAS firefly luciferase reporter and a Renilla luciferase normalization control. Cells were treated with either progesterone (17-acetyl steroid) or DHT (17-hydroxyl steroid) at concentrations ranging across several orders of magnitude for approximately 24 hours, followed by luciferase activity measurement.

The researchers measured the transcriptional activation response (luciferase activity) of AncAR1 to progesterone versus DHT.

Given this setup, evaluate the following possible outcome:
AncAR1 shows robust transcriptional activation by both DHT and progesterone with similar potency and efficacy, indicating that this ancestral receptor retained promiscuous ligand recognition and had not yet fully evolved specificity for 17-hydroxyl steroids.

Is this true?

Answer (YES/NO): NO